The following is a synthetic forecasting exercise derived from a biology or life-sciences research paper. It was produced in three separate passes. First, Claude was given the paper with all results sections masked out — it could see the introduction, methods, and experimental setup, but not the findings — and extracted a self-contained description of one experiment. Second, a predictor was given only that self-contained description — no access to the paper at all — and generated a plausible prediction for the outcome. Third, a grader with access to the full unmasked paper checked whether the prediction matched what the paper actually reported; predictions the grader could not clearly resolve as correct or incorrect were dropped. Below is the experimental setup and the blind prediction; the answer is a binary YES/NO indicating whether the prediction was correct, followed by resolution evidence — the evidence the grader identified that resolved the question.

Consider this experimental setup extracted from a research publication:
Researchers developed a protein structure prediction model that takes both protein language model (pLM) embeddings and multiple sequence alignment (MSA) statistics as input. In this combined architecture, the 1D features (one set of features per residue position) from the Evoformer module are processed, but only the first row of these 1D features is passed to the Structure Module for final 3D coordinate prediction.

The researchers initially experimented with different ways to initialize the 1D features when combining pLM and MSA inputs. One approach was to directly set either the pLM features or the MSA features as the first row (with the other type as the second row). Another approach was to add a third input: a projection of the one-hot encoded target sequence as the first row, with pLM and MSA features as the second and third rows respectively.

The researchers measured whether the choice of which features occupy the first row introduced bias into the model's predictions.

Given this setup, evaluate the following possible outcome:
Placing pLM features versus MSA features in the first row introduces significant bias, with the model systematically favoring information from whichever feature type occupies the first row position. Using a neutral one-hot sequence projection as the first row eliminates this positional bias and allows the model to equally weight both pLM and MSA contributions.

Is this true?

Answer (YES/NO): NO